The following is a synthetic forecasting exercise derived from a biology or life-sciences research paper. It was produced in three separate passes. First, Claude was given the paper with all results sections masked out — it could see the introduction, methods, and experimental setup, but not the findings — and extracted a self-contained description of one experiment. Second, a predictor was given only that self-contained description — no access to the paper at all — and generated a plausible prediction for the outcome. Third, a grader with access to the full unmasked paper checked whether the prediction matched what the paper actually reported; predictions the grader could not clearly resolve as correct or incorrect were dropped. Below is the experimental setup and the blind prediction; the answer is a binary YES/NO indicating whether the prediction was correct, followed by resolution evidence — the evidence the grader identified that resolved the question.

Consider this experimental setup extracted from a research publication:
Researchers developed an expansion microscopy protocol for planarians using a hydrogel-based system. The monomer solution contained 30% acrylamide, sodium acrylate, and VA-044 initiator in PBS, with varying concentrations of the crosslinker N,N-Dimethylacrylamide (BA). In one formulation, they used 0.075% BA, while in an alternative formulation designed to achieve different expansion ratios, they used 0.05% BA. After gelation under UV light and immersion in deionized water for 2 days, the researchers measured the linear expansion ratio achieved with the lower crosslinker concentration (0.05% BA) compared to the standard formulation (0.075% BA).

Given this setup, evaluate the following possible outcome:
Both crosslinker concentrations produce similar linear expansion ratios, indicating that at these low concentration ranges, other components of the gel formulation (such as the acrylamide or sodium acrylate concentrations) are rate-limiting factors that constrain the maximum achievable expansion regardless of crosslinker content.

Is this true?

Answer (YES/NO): NO